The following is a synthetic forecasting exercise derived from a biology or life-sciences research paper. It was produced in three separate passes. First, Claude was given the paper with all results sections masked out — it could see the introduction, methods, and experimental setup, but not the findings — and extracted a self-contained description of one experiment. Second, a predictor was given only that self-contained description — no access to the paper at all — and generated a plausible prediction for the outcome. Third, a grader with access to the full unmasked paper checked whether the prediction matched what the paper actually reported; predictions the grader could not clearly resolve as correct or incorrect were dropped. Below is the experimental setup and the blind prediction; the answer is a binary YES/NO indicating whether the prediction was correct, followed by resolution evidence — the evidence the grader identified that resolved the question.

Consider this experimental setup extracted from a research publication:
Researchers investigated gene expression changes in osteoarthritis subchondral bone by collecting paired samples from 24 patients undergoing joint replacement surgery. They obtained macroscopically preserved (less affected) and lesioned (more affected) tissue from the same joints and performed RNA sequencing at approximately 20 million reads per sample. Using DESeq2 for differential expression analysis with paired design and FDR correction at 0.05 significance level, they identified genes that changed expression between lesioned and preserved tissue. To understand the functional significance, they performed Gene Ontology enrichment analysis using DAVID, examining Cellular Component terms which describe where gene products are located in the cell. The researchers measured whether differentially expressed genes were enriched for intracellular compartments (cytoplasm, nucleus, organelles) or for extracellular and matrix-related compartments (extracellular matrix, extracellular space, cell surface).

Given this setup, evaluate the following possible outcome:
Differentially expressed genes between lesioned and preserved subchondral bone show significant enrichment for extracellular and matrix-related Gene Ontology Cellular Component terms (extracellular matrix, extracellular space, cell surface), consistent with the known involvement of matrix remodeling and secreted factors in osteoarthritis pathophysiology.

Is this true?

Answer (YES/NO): YES